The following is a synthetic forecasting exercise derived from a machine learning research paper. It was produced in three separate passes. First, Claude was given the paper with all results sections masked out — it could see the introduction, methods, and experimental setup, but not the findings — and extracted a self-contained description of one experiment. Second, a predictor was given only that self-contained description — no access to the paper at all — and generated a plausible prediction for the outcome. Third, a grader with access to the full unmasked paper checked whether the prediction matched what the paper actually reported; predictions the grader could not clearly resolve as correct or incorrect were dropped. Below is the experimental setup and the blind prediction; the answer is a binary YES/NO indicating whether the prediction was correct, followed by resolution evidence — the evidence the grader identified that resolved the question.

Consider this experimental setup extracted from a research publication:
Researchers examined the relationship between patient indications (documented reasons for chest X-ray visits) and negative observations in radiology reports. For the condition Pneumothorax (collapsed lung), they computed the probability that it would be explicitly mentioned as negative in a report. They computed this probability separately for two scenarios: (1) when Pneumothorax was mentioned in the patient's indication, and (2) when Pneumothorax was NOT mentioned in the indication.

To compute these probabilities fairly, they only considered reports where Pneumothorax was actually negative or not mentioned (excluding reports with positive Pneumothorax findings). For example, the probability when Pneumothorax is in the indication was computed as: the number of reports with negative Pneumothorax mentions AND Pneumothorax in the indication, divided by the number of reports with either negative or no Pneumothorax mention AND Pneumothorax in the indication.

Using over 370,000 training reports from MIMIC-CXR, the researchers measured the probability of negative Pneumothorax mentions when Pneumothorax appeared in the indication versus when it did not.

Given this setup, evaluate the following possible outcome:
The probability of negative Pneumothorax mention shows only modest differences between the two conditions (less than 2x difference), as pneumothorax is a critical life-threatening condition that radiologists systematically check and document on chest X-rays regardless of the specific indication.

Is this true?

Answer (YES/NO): NO